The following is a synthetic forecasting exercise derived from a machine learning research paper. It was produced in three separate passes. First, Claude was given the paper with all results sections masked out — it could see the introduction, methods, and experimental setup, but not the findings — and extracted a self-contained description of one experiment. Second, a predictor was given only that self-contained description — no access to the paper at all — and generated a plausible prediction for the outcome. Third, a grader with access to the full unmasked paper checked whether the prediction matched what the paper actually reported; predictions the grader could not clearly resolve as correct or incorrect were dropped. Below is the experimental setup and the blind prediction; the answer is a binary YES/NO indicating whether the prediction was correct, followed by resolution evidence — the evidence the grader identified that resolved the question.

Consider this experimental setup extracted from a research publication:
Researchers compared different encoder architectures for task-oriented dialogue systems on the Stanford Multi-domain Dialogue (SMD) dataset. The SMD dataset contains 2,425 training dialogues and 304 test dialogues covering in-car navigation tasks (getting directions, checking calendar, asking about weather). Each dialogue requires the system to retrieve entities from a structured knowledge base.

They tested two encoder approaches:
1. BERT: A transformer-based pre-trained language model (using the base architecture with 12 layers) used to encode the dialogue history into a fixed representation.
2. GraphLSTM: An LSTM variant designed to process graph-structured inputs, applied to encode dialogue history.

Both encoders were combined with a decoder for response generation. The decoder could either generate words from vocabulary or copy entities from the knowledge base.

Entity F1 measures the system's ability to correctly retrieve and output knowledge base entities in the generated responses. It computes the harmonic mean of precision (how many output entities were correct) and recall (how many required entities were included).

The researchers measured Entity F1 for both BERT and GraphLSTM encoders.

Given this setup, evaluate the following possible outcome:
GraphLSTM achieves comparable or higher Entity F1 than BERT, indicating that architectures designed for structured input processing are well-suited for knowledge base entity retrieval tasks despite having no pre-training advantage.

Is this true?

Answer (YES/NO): YES